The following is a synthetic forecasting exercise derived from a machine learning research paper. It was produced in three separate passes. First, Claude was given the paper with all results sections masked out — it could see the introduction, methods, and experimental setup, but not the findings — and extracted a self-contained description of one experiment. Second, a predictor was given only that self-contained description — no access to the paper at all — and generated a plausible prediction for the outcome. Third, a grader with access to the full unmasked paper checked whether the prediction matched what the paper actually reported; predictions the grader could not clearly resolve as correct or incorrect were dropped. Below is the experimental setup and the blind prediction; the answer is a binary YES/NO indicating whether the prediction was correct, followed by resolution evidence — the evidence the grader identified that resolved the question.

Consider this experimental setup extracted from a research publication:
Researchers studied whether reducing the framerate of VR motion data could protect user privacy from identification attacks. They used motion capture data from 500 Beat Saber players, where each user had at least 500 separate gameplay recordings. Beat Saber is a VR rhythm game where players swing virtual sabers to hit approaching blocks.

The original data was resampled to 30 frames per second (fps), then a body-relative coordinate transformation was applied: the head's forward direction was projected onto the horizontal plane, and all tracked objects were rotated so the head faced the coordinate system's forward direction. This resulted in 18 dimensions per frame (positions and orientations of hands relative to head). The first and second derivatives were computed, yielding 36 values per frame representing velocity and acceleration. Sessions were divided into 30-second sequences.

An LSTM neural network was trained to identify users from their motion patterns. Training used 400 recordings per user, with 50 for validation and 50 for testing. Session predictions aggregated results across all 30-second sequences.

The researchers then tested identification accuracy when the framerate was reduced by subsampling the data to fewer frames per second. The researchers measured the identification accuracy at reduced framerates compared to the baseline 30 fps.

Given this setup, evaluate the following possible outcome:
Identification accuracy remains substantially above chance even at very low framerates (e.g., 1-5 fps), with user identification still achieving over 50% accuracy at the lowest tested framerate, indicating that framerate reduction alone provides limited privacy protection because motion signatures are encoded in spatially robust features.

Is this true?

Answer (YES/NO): YES